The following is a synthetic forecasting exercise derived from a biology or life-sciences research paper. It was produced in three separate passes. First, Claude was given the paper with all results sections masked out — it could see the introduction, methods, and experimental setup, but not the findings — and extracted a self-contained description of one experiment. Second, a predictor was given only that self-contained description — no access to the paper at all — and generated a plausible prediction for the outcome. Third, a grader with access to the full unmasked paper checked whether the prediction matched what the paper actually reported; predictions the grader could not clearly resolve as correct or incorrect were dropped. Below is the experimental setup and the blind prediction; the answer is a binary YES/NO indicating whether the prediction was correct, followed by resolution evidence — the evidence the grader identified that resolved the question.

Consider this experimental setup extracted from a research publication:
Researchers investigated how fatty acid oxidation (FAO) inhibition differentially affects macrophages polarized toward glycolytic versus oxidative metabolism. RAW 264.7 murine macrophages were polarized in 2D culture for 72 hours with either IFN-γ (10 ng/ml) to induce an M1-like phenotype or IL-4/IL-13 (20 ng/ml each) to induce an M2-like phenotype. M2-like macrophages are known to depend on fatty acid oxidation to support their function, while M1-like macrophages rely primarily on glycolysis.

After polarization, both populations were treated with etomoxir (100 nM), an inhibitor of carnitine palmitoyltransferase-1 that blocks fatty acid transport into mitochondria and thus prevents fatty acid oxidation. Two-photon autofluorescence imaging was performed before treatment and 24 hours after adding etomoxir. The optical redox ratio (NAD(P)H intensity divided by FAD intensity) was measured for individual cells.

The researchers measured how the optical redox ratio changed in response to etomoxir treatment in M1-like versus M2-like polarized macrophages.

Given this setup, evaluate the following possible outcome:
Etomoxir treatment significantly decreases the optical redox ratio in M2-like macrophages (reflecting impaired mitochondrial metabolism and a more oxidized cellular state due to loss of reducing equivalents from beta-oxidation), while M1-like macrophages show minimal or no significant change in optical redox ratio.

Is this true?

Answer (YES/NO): NO